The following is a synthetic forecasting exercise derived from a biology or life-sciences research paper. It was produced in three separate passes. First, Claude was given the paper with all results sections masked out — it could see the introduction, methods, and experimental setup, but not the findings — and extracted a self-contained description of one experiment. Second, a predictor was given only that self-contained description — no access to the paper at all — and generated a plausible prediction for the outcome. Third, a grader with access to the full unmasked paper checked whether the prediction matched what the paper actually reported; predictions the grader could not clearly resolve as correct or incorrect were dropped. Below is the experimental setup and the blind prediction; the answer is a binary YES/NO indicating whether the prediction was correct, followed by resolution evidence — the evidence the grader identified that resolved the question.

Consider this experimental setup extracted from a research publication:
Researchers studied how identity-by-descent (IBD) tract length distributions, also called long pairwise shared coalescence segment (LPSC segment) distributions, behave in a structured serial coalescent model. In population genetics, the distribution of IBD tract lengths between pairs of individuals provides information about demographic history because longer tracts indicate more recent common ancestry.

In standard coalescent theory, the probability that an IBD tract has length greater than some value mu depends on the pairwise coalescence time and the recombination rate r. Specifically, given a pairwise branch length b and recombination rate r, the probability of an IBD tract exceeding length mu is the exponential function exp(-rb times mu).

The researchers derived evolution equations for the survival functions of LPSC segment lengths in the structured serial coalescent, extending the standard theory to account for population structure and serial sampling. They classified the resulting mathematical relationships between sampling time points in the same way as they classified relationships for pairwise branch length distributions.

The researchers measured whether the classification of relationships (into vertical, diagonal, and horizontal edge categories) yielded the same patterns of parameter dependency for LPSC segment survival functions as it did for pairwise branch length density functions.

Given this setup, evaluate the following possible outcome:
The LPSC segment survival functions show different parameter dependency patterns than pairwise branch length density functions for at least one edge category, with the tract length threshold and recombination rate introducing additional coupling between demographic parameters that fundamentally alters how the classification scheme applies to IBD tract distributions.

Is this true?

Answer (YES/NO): NO